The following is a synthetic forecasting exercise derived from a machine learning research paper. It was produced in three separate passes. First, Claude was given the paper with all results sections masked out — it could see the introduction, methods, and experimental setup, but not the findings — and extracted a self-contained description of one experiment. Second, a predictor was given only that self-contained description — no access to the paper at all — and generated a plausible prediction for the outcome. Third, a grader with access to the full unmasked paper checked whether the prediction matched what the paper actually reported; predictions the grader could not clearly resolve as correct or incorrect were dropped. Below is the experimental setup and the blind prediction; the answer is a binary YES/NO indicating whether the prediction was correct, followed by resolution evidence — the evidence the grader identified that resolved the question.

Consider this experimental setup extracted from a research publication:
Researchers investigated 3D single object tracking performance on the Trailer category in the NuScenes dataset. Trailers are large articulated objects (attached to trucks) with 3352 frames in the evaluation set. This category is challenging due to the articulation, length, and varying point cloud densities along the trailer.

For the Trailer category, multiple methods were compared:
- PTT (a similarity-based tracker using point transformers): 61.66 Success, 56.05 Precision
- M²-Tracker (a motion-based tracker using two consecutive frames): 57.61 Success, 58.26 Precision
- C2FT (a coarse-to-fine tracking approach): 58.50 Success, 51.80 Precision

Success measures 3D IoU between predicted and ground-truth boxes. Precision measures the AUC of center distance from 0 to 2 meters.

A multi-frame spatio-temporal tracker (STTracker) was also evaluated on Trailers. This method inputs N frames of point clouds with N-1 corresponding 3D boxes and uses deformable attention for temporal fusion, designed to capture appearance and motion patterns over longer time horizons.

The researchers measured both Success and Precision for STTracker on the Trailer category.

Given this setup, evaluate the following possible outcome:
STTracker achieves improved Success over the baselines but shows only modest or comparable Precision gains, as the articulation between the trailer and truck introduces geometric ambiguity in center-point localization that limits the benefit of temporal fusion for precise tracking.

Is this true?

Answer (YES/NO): NO